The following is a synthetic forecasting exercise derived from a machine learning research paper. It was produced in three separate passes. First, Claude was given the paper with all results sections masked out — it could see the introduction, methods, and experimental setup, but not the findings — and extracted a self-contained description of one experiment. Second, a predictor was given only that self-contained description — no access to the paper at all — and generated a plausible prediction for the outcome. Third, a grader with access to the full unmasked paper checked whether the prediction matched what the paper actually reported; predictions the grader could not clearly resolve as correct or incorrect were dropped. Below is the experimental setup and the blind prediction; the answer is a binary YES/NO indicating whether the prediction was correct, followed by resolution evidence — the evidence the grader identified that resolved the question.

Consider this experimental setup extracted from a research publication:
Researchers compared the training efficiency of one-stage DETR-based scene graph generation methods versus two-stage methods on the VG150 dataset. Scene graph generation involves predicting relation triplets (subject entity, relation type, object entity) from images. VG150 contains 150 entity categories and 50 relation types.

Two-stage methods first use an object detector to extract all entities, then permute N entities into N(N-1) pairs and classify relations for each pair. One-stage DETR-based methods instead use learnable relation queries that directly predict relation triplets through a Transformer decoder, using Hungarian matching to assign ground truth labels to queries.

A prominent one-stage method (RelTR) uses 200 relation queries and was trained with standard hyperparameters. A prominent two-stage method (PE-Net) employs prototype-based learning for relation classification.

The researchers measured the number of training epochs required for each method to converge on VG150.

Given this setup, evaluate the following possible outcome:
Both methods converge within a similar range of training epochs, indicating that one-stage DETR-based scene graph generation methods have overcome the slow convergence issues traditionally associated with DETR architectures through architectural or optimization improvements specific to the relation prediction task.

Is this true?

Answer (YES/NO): NO